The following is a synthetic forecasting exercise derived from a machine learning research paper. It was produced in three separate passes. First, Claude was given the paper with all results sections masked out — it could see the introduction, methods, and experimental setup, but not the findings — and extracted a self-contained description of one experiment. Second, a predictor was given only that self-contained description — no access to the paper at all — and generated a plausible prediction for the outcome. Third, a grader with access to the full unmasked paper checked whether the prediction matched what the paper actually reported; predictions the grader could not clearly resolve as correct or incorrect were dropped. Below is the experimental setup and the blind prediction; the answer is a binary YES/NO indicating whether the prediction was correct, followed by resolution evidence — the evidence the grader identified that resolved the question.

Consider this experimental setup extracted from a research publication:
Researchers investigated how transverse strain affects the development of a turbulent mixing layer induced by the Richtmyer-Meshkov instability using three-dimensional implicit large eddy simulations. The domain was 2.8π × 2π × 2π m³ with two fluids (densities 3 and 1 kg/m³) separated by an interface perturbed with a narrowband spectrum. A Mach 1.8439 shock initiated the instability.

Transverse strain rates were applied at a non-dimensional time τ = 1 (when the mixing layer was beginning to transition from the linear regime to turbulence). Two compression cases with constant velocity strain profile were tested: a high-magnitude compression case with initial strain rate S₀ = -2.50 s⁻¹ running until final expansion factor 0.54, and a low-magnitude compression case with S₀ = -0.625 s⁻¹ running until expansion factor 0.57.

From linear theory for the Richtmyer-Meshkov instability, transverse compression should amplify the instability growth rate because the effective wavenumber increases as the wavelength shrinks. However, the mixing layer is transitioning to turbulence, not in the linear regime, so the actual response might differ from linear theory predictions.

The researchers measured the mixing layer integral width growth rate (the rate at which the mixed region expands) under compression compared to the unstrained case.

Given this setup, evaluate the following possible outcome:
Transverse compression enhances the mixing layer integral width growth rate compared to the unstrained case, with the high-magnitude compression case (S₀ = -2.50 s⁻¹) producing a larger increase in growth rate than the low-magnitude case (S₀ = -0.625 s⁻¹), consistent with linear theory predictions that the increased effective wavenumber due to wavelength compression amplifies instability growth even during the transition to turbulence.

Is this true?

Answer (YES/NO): NO